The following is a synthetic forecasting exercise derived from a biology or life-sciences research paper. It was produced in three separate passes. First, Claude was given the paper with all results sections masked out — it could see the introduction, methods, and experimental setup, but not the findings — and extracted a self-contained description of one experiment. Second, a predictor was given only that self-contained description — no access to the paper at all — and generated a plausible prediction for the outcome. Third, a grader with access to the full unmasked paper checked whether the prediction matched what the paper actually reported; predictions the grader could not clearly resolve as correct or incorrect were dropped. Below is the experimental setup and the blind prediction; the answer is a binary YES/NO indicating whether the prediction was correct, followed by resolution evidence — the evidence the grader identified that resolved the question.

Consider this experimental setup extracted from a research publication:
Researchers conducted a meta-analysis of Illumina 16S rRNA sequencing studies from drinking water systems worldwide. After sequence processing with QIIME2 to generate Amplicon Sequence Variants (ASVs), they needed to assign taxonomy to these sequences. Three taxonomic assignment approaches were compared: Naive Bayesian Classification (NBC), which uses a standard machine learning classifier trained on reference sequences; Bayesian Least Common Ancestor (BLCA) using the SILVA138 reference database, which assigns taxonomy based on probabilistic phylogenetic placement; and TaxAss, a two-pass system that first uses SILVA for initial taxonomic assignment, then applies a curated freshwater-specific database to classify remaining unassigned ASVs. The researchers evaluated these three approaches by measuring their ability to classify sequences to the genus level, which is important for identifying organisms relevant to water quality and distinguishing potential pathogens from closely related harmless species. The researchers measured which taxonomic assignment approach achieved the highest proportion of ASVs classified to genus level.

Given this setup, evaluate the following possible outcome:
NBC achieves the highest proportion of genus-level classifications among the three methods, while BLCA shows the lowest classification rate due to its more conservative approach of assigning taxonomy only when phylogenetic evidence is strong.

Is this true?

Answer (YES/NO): NO